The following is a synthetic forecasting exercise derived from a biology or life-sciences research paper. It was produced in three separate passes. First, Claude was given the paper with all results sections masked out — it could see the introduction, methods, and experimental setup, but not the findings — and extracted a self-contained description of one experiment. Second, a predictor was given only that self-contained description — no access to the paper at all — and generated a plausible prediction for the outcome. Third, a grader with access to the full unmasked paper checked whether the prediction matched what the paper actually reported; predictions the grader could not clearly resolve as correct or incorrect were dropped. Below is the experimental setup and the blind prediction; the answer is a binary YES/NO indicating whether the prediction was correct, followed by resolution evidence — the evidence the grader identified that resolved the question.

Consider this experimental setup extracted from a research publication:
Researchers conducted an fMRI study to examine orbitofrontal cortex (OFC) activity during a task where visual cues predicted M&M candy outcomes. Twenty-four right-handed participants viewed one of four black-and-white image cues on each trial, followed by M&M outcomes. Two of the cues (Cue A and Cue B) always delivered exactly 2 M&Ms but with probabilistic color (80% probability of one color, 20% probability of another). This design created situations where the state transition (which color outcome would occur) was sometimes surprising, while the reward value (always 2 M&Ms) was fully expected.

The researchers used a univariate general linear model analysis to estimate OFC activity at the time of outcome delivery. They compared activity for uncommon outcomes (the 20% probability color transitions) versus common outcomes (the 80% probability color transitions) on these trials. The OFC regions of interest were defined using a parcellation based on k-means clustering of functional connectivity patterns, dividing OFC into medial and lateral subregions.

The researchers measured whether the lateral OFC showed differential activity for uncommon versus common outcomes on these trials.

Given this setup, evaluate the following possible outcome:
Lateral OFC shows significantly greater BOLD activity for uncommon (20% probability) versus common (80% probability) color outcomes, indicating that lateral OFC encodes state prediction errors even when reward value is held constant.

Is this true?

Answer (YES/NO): NO